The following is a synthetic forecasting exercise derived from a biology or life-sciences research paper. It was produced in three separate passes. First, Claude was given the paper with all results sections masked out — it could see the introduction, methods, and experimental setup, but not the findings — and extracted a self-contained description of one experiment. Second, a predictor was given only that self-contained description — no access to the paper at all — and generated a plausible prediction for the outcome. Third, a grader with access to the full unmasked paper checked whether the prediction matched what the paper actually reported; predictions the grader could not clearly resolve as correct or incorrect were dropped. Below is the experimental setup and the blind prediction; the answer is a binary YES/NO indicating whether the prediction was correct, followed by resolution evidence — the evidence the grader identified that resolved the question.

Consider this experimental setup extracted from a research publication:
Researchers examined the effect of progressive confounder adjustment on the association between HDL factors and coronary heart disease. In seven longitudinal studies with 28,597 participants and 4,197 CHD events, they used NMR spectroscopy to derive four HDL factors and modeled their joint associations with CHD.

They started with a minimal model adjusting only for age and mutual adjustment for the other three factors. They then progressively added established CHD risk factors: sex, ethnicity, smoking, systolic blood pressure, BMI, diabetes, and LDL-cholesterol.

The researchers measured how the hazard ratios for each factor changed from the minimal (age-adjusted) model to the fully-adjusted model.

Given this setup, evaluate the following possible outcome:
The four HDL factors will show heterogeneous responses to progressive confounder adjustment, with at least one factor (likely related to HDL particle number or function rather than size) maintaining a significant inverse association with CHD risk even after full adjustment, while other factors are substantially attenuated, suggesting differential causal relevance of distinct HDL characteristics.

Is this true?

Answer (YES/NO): NO